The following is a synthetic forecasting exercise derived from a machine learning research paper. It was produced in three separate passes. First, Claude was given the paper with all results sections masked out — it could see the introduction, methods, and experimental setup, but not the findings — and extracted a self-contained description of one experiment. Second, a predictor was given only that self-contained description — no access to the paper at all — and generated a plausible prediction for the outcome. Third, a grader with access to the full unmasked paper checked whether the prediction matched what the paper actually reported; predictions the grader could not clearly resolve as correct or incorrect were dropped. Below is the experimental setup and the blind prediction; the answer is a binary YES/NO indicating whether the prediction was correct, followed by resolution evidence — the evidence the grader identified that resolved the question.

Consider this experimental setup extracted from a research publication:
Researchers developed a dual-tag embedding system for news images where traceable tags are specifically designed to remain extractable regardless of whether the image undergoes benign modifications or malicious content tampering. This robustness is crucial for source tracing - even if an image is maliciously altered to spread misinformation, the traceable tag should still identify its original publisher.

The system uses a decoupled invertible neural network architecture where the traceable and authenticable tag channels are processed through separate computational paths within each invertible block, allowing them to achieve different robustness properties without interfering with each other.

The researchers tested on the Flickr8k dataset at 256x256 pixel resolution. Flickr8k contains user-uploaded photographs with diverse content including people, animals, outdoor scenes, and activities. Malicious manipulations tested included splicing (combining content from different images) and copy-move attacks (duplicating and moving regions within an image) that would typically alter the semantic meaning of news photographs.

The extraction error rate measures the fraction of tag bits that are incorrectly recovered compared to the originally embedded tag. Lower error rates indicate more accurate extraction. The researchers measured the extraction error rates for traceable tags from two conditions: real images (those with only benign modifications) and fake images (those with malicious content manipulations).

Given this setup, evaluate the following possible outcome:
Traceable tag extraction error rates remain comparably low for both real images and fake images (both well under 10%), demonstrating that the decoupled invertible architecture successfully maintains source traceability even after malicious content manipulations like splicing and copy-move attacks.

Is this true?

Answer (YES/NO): YES